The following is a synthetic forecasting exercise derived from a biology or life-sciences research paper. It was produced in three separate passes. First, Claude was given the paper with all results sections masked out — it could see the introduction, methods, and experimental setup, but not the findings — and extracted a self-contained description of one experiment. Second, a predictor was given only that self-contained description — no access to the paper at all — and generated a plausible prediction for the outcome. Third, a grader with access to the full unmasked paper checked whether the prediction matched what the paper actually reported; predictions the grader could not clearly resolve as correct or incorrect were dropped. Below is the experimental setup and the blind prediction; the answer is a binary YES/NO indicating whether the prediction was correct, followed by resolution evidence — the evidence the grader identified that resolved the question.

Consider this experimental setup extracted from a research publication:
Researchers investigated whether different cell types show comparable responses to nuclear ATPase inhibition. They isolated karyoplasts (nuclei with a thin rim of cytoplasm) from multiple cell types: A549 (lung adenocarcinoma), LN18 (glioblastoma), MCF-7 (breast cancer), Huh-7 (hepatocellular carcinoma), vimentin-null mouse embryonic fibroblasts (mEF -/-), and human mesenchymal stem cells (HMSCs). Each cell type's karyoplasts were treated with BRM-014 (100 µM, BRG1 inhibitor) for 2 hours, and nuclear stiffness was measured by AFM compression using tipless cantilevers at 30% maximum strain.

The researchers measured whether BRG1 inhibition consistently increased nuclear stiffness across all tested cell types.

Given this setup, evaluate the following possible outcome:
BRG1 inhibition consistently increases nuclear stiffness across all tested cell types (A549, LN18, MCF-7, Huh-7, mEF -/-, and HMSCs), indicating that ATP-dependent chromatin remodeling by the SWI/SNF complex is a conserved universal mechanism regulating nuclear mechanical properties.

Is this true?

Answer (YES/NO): YES